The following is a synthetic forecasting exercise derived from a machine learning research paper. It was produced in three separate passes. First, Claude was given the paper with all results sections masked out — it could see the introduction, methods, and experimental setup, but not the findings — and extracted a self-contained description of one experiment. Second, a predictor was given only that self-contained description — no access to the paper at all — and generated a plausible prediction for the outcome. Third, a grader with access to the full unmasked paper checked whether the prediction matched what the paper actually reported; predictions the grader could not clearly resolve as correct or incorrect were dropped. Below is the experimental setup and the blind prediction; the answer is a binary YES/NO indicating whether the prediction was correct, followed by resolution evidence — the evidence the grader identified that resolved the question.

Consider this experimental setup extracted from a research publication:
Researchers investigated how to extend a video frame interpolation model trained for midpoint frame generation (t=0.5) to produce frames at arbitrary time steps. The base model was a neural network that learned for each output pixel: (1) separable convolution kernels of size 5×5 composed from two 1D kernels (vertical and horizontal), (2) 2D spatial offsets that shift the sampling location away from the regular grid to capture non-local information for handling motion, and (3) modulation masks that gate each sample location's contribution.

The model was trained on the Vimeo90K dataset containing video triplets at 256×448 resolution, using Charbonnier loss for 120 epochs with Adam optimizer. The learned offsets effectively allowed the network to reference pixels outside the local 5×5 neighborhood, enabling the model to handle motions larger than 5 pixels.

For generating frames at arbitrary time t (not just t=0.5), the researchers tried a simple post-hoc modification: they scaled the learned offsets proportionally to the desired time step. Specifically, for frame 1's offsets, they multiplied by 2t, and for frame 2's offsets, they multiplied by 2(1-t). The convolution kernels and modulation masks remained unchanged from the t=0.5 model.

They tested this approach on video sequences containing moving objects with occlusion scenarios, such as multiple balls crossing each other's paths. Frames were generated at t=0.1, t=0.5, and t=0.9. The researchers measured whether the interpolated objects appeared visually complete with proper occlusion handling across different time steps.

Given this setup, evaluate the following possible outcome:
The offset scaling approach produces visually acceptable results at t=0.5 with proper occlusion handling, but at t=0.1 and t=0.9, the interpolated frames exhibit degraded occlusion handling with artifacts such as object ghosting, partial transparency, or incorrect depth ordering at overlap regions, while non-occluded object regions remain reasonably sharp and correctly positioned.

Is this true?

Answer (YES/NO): YES